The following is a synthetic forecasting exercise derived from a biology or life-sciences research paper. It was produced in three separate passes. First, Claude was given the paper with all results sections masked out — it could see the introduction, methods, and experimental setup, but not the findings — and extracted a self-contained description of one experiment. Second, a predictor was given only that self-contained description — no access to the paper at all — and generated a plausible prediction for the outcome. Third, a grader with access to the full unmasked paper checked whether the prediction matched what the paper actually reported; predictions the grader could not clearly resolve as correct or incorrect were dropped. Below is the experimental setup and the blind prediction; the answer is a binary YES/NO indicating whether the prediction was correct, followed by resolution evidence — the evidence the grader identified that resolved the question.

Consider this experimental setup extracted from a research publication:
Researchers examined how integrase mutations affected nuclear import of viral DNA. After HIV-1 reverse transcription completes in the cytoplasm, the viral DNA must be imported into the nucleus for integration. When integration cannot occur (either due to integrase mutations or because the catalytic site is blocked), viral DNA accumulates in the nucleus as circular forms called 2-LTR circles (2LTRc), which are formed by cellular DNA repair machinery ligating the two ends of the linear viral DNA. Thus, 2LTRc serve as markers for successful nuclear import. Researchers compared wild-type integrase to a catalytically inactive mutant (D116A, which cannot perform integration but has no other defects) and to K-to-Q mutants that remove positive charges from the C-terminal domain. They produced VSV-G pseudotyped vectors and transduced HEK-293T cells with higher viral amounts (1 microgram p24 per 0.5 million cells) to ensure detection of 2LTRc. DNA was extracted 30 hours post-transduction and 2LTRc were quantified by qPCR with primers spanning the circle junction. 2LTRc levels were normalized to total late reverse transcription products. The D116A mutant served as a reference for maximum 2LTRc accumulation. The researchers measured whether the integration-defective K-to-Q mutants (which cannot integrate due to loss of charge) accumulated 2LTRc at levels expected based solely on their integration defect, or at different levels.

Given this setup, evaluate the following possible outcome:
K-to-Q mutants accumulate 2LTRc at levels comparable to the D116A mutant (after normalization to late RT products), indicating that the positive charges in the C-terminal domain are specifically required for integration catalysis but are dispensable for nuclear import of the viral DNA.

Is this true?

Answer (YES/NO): NO